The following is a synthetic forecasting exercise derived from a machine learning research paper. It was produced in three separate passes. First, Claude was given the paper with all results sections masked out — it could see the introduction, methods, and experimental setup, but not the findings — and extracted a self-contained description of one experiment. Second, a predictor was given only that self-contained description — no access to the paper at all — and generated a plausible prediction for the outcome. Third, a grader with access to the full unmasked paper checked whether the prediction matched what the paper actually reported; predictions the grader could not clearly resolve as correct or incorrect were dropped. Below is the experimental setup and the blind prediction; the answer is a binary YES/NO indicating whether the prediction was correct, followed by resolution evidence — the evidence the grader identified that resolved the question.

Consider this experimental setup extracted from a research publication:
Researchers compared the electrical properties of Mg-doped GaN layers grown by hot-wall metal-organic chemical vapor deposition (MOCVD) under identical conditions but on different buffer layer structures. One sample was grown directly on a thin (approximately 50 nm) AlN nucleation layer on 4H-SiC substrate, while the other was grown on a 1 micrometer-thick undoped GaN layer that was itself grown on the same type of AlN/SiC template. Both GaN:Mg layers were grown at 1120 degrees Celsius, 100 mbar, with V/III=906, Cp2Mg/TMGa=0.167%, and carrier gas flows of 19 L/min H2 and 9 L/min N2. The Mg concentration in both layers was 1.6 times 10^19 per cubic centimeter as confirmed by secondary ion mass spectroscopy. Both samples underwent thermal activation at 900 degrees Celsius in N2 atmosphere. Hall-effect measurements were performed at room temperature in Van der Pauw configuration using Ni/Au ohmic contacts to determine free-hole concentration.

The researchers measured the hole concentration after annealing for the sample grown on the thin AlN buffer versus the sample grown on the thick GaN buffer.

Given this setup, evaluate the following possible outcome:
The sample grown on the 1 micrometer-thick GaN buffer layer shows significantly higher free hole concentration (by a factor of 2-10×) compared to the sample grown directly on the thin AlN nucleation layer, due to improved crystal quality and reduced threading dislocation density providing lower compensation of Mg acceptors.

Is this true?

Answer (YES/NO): NO